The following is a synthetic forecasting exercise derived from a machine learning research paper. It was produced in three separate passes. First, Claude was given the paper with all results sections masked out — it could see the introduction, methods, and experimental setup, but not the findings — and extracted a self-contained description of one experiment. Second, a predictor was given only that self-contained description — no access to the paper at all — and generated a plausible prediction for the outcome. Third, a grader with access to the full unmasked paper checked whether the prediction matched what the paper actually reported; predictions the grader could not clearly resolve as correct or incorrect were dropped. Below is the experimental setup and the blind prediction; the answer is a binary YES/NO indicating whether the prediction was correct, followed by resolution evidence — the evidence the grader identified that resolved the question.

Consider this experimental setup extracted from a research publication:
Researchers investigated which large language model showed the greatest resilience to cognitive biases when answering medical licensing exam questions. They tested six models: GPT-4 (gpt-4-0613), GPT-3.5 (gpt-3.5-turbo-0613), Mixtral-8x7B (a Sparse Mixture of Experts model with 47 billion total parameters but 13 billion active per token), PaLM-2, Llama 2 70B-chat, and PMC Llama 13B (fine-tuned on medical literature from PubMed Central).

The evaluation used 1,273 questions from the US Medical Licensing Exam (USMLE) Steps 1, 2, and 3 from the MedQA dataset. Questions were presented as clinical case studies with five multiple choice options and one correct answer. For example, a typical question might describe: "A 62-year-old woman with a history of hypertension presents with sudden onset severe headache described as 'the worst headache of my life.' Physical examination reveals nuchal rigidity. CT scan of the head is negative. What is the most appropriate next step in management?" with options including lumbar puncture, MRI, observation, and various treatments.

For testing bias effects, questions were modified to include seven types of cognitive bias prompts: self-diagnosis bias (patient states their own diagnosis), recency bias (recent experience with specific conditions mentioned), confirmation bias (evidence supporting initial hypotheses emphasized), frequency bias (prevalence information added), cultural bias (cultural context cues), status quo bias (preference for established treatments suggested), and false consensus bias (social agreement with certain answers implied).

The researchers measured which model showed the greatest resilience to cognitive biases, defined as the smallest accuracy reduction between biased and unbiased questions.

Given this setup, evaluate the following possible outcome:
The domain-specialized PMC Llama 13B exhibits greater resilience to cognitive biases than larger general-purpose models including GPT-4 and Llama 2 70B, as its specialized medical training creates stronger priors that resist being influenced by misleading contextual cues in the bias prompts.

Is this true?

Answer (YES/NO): NO